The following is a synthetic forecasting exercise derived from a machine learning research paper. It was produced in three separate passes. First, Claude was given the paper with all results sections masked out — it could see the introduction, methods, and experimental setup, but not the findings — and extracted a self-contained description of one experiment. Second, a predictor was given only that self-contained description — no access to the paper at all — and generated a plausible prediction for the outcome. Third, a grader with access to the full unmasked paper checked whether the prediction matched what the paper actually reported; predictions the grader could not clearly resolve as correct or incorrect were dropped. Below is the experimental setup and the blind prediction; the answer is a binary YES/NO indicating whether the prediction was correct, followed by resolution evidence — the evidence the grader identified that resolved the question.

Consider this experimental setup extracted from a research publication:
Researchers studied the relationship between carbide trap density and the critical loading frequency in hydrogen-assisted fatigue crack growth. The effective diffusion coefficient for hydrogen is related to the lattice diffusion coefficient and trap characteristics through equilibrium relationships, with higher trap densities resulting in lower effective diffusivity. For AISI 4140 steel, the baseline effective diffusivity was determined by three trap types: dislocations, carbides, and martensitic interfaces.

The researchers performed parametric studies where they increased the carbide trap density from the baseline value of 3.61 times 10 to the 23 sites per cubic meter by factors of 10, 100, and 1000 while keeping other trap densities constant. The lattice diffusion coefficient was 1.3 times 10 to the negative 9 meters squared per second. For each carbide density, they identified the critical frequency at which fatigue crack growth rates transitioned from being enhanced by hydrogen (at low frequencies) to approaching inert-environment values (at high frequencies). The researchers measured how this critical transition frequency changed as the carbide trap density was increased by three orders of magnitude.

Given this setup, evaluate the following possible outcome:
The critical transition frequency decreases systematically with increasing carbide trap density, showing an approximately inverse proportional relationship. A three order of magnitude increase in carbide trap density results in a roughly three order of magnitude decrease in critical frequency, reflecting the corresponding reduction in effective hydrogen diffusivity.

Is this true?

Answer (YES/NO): NO